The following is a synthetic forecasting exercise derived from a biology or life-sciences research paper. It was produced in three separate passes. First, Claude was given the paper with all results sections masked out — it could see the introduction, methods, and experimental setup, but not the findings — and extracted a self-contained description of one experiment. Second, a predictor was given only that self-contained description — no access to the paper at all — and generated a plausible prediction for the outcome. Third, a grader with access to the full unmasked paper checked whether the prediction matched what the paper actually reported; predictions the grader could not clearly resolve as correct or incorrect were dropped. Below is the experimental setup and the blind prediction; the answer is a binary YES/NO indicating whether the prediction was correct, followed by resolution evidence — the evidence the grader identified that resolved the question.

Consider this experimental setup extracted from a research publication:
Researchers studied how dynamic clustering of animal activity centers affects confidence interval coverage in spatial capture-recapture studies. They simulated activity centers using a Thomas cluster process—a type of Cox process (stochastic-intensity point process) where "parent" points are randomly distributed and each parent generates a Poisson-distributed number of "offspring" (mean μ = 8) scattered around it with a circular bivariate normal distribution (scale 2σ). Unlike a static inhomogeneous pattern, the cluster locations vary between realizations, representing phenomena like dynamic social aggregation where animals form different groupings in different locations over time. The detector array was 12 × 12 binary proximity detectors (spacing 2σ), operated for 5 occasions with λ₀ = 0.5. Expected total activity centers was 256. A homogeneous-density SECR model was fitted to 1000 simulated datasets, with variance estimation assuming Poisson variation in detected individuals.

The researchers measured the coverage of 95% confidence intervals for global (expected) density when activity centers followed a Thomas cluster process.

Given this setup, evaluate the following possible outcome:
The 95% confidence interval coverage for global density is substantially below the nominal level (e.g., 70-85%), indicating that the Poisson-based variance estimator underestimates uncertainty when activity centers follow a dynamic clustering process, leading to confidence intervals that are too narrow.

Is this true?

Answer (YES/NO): YES